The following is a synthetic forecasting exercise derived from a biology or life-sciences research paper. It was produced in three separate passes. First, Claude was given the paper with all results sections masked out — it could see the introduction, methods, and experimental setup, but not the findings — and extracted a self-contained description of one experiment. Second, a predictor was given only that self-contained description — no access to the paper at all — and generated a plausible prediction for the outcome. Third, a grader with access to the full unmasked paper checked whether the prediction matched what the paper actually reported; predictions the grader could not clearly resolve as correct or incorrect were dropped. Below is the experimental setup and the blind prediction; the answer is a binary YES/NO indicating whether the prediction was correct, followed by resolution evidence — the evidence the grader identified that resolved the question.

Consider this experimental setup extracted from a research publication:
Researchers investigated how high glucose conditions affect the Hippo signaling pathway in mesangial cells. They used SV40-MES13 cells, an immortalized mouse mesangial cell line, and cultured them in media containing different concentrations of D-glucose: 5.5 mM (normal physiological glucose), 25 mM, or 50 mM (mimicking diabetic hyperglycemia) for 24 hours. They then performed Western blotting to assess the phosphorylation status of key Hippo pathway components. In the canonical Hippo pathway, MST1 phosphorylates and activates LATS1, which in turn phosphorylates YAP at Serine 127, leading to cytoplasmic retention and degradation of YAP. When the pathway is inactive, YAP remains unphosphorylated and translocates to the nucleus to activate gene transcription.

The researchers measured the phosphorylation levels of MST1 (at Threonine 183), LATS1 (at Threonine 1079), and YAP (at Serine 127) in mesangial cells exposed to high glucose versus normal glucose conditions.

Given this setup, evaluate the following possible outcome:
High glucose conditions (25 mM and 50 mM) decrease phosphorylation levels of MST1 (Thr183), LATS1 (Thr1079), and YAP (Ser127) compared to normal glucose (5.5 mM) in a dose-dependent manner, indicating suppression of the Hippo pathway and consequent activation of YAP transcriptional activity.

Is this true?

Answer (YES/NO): YES